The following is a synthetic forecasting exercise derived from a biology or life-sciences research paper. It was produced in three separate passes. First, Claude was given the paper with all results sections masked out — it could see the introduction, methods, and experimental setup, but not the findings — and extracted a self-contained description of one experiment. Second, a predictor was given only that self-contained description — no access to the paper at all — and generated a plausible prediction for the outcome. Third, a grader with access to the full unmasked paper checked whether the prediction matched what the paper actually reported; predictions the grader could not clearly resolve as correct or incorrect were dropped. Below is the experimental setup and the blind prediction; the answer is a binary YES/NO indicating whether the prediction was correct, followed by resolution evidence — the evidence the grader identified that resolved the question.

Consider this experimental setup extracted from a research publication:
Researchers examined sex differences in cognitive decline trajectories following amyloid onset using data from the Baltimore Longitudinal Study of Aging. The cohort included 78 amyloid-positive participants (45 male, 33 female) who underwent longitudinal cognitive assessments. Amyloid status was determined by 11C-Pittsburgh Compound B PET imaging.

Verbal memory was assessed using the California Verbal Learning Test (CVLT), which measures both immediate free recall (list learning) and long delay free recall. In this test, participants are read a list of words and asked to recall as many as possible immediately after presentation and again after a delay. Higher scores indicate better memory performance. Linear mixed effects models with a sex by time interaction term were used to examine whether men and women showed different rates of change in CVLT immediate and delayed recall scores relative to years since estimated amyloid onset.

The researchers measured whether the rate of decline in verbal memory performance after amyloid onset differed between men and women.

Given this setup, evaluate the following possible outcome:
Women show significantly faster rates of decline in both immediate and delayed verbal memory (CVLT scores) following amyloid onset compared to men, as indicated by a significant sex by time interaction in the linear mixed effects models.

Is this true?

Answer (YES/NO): NO